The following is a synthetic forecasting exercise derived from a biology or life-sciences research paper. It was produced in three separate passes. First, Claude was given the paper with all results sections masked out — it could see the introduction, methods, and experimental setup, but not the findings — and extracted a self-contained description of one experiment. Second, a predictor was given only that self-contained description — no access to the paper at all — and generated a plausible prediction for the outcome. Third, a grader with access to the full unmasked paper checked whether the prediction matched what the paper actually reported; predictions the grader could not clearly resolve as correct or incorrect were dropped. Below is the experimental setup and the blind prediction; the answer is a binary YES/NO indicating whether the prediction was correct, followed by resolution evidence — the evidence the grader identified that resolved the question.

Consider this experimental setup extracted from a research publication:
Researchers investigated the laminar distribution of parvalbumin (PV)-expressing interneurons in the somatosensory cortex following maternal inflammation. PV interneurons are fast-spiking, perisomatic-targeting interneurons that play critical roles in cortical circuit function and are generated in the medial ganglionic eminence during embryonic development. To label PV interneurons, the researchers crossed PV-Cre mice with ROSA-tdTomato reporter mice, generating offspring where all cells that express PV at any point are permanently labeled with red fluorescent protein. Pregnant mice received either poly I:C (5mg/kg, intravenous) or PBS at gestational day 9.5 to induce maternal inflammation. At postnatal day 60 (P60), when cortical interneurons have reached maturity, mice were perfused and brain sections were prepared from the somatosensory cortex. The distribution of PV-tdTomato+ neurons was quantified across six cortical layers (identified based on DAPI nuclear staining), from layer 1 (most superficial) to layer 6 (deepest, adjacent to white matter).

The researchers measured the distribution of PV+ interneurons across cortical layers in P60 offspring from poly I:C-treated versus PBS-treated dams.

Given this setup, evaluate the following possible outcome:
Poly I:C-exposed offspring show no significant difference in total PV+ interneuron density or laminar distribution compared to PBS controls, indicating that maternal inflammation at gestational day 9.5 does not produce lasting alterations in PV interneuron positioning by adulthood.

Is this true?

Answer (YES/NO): YES